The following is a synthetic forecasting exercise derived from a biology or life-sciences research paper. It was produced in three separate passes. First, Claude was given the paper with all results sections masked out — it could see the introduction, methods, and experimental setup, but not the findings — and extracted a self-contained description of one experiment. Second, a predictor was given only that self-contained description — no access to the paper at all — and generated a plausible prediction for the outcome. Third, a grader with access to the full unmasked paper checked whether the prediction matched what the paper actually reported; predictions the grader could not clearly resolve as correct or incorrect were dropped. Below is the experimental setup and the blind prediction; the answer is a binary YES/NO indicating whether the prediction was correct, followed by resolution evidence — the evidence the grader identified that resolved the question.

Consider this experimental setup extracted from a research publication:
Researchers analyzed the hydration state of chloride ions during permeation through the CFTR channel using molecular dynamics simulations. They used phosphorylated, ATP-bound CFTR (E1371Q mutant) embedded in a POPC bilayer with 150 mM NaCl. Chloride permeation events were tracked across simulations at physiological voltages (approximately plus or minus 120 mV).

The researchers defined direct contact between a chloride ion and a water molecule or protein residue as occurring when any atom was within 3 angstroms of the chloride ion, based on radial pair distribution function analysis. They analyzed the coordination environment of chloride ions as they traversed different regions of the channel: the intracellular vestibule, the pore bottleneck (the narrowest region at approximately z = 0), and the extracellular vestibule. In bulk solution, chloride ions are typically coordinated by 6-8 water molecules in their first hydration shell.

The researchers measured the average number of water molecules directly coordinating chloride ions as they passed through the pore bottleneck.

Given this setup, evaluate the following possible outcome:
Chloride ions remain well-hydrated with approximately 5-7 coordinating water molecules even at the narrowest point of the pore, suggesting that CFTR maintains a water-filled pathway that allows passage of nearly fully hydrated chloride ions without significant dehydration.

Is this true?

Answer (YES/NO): NO